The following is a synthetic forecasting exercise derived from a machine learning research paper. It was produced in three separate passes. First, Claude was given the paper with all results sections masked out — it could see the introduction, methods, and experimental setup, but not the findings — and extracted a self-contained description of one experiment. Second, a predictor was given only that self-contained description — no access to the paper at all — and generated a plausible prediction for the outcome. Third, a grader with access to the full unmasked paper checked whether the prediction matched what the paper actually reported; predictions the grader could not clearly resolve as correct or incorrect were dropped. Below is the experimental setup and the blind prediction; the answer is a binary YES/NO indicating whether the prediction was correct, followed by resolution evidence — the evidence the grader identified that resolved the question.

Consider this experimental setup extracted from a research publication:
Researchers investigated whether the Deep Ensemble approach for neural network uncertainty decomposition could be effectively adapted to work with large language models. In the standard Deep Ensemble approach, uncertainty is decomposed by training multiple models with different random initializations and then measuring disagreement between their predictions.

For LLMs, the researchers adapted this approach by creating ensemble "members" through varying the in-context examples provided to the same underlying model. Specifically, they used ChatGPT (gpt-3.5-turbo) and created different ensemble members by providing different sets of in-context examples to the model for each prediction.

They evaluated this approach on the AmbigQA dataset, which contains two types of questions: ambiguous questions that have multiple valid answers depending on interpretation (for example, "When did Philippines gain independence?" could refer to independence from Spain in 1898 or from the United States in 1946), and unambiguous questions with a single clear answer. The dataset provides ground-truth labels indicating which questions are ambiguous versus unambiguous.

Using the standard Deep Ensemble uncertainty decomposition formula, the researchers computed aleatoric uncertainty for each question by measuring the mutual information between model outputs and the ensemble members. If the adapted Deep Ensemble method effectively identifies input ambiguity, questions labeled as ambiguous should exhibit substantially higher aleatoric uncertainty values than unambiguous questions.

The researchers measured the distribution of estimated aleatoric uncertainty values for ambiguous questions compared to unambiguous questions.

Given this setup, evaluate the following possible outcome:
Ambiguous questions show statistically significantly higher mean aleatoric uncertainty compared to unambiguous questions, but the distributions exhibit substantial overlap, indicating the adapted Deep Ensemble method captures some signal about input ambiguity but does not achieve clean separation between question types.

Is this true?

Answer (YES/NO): NO